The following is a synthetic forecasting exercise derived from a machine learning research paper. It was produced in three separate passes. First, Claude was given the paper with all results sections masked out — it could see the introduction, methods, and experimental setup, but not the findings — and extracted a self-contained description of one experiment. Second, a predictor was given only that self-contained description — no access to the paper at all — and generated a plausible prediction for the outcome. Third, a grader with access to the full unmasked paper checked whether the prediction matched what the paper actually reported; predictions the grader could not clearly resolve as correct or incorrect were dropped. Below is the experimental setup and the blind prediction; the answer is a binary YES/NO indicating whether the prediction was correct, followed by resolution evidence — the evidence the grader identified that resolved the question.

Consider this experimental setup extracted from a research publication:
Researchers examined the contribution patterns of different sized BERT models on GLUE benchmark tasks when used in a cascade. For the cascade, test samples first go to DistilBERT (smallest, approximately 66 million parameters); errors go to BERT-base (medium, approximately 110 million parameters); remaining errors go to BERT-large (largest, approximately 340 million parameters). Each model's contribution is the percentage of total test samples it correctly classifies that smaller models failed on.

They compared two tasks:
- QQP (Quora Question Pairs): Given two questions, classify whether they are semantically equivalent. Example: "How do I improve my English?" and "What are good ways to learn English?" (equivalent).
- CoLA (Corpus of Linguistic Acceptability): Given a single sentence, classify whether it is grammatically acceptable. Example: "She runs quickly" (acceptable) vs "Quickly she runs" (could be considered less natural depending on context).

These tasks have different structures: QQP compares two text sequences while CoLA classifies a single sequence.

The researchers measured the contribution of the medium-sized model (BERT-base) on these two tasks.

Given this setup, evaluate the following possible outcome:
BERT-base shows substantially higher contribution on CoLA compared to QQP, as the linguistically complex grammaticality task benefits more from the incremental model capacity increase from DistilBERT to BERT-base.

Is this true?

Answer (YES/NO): NO